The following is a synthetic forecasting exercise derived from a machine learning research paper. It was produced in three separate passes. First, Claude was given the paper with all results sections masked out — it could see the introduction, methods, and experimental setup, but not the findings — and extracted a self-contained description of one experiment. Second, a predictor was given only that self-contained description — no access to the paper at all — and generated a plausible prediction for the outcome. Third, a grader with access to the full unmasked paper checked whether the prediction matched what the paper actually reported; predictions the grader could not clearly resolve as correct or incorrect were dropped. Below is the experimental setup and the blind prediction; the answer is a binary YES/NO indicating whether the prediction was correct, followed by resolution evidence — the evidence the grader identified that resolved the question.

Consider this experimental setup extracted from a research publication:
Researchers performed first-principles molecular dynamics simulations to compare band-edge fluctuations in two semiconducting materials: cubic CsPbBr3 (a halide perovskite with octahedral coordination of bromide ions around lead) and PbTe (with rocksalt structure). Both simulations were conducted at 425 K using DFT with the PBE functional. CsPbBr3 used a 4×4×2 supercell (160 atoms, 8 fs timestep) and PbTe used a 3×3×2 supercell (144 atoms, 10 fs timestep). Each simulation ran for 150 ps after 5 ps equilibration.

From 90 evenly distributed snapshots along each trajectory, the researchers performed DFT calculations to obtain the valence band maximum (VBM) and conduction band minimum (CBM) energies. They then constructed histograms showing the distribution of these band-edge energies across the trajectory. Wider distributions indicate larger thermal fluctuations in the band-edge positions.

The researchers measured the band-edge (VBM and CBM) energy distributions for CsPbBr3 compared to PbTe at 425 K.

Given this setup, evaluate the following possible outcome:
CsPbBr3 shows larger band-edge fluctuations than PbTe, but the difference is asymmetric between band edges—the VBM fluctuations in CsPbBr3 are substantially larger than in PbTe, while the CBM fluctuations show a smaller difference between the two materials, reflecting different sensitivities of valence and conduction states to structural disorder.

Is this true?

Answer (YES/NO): NO